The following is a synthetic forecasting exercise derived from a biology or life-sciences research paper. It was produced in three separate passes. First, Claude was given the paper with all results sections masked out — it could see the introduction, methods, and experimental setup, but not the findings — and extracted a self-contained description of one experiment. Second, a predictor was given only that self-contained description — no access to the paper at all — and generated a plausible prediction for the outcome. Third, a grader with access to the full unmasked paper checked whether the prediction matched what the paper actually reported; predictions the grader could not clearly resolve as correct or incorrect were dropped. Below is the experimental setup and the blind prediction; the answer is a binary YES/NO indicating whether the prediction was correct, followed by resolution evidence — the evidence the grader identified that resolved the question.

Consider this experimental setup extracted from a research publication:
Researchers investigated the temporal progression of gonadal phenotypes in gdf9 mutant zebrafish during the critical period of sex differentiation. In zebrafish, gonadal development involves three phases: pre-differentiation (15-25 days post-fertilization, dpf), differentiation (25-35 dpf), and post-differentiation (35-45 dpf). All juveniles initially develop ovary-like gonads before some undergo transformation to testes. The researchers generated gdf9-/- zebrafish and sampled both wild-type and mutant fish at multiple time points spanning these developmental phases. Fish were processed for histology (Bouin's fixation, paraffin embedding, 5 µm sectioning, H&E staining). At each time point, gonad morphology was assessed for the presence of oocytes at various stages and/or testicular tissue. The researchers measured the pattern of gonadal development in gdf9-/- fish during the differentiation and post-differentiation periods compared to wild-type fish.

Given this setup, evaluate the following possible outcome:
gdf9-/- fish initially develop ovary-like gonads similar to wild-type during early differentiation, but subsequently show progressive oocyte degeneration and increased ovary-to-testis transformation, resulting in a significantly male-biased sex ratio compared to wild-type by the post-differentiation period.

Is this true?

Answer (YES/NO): NO